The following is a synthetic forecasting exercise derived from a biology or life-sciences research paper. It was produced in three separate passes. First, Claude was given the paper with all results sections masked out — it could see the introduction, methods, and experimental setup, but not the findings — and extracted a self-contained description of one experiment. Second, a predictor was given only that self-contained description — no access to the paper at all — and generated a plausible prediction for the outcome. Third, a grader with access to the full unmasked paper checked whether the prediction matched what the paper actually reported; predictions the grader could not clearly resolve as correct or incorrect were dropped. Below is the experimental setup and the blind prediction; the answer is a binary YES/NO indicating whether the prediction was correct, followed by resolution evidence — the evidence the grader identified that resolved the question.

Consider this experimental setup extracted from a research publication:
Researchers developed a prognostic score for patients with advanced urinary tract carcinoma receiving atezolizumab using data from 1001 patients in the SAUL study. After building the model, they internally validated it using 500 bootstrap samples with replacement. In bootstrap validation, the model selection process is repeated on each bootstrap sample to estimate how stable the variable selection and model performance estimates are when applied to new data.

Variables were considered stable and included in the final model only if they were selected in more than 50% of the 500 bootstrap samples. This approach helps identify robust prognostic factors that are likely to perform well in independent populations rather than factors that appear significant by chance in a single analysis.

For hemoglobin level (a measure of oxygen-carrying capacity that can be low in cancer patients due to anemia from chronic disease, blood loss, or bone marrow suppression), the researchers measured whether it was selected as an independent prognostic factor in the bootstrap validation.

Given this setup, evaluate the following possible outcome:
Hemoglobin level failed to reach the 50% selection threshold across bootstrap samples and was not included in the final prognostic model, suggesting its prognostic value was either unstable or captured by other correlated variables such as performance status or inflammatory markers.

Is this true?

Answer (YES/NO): NO